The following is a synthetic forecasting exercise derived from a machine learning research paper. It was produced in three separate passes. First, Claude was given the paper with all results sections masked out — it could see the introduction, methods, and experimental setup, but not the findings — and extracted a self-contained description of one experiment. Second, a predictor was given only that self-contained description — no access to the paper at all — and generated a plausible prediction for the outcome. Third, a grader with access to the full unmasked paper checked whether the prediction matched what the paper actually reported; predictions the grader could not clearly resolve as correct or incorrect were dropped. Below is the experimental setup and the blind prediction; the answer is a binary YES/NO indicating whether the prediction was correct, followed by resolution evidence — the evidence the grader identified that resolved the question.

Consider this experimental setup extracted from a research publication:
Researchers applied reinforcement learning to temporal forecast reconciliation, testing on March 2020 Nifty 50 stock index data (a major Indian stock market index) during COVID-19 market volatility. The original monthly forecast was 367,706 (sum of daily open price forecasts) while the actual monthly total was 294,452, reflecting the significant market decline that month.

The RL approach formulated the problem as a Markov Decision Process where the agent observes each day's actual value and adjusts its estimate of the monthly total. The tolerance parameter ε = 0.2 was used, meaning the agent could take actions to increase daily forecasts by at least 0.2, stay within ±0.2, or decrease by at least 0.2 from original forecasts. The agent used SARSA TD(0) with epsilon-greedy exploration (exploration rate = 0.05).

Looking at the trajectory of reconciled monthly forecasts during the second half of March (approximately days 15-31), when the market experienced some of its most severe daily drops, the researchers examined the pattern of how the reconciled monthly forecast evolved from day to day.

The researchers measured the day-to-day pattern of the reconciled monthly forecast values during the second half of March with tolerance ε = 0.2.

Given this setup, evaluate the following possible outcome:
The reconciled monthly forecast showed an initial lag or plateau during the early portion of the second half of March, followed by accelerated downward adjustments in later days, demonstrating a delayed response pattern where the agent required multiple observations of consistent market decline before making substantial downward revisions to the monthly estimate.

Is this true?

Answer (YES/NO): NO